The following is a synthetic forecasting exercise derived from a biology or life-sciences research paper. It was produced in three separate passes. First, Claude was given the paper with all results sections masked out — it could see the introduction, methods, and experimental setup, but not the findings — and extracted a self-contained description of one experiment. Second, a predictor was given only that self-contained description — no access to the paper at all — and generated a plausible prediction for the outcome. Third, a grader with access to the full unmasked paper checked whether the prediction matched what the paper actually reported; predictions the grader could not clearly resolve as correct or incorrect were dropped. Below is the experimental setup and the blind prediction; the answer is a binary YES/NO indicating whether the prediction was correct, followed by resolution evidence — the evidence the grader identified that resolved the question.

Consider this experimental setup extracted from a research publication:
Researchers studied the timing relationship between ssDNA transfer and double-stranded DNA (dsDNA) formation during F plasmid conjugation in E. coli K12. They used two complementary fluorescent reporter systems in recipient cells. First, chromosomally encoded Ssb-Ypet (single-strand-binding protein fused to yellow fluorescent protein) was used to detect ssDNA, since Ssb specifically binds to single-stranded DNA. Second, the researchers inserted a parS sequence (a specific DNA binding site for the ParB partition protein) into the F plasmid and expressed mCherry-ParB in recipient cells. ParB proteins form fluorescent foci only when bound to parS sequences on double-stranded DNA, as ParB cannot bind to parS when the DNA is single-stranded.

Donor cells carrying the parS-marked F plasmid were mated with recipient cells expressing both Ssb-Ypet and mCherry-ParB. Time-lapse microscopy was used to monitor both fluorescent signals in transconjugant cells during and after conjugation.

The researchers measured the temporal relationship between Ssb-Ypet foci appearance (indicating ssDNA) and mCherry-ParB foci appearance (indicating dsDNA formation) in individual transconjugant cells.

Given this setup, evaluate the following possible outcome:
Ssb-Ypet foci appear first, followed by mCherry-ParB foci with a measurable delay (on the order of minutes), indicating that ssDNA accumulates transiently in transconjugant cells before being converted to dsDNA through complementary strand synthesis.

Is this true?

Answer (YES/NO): YES